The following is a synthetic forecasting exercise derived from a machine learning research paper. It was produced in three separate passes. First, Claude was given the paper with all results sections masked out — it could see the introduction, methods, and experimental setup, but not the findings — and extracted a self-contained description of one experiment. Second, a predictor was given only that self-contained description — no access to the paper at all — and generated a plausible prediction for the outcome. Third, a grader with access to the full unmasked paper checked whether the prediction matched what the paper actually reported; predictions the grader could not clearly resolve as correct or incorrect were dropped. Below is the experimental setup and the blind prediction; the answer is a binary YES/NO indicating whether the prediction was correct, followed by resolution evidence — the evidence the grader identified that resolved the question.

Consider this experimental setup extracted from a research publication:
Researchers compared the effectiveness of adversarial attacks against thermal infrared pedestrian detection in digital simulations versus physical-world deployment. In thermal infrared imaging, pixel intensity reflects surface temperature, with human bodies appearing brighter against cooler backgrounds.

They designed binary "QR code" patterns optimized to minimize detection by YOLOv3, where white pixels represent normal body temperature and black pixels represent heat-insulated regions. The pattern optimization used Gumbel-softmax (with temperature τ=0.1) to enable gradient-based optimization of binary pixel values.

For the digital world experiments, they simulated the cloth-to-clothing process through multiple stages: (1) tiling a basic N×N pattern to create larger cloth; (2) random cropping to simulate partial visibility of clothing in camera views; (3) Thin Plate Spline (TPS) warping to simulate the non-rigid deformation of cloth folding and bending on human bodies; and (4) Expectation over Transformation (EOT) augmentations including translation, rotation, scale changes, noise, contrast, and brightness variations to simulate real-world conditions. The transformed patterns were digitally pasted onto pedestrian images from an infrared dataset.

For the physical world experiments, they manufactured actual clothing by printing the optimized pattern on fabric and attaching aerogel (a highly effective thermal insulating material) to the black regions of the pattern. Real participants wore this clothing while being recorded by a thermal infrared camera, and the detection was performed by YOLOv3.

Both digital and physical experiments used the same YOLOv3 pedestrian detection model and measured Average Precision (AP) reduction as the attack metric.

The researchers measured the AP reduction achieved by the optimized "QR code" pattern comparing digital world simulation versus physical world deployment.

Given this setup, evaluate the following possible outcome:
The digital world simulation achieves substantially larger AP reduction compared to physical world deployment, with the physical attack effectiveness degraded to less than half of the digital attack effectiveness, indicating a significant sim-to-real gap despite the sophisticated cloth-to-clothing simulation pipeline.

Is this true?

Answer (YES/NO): NO